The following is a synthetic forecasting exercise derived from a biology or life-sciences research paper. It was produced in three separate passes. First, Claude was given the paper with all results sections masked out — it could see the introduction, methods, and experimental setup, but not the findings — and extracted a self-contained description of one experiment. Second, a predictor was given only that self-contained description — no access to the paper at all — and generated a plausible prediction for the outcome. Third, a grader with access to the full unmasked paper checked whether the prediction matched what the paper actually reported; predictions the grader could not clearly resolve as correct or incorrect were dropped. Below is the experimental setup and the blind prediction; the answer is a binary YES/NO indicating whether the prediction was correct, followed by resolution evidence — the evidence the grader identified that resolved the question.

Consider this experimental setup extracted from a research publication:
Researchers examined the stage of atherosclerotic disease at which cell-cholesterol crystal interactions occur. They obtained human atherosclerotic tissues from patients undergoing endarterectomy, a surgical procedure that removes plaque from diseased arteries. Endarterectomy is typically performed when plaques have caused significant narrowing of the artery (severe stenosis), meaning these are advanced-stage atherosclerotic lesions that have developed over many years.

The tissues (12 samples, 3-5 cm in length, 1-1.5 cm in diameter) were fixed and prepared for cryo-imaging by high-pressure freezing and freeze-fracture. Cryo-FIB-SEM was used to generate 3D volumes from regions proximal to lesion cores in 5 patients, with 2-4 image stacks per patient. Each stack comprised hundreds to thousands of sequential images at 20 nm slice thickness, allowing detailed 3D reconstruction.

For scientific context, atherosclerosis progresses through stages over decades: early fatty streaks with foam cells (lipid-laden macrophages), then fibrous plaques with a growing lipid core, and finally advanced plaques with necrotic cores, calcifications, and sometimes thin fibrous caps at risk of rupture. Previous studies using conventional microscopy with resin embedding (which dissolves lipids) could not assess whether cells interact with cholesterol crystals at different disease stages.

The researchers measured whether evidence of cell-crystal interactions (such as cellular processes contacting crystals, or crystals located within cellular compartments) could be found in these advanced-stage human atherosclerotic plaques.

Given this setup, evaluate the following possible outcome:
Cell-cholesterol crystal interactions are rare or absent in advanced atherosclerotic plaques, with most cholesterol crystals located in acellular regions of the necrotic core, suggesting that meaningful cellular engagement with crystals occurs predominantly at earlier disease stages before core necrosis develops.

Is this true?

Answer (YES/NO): NO